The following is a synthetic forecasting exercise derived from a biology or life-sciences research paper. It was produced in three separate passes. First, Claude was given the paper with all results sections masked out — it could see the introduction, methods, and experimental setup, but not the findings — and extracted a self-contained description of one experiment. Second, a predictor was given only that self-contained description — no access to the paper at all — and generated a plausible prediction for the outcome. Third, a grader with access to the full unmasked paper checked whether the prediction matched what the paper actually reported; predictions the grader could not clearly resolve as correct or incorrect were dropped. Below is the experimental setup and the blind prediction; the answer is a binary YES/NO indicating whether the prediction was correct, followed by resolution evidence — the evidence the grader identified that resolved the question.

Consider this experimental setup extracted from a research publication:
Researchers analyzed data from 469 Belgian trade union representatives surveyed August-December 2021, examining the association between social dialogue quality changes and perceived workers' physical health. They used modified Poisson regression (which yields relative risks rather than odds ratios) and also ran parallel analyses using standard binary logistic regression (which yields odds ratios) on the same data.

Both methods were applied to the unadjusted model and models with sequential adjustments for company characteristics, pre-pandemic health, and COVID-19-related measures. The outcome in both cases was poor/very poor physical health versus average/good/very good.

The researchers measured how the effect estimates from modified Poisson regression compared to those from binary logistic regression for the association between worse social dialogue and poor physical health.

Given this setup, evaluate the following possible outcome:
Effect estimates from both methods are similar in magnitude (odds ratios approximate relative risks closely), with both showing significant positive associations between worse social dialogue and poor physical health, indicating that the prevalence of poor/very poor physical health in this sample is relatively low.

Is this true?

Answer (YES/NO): NO